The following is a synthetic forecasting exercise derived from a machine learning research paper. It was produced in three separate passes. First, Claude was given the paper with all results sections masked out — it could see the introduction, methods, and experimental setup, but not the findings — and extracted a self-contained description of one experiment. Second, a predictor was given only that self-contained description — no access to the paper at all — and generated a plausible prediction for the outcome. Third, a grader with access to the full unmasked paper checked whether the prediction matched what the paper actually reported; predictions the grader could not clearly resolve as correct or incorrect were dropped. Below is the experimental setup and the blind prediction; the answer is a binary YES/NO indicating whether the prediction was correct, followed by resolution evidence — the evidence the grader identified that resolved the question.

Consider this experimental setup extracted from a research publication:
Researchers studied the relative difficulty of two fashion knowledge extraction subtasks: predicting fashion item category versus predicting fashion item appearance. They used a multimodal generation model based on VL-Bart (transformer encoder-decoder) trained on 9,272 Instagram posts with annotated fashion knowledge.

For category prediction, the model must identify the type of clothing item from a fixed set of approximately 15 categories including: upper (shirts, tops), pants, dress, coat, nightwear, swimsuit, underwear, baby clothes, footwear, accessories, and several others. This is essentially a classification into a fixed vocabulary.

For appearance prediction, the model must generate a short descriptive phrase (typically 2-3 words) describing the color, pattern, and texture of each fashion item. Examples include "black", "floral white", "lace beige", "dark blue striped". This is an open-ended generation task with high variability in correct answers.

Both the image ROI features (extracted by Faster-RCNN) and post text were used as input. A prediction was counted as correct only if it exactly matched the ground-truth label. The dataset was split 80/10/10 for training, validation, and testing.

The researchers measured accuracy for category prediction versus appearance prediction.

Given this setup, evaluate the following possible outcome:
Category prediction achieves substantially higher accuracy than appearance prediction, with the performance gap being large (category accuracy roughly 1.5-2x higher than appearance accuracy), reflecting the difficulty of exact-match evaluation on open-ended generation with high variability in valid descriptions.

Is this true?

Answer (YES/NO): YES